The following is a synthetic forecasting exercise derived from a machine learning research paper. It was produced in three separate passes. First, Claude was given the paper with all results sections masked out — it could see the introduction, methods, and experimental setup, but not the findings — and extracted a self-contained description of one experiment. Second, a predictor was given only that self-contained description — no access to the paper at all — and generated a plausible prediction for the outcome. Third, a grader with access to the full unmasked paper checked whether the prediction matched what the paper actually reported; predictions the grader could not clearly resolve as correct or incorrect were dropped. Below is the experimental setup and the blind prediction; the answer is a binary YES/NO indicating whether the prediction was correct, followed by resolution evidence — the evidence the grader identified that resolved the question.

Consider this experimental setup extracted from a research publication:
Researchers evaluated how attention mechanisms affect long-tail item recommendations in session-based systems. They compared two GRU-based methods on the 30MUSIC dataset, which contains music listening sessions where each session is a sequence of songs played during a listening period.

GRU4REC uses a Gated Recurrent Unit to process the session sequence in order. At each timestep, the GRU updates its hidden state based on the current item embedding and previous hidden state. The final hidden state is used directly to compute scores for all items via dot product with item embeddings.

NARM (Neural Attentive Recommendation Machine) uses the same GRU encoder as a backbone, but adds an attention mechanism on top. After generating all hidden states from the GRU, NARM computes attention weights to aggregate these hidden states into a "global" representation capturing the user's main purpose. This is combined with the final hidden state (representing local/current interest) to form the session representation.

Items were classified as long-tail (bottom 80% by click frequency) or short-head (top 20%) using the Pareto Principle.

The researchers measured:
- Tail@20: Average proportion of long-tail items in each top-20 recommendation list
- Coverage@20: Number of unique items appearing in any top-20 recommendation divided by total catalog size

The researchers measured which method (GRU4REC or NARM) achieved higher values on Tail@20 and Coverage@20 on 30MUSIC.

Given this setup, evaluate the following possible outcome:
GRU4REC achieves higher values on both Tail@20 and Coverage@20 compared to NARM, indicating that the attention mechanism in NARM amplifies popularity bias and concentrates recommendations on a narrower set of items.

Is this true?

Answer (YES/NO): NO